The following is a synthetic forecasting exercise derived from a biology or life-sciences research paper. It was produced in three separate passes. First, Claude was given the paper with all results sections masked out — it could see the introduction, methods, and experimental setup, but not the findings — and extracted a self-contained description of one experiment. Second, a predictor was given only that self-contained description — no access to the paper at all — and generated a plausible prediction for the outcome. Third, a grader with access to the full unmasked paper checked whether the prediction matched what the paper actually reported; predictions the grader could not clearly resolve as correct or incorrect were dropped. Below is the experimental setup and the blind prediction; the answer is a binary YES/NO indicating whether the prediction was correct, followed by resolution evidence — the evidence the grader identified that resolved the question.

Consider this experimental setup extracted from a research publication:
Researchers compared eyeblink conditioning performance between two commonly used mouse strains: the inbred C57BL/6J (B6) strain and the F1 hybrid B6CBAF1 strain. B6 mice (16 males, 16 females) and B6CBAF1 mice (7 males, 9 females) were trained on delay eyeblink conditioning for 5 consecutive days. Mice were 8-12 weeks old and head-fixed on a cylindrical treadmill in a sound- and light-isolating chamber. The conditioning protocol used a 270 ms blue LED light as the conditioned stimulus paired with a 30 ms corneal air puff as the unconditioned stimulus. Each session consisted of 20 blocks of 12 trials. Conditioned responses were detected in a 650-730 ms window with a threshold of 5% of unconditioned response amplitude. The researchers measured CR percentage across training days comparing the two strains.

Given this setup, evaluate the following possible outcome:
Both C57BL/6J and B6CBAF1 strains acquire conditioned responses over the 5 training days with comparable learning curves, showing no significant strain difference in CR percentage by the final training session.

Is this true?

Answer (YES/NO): YES